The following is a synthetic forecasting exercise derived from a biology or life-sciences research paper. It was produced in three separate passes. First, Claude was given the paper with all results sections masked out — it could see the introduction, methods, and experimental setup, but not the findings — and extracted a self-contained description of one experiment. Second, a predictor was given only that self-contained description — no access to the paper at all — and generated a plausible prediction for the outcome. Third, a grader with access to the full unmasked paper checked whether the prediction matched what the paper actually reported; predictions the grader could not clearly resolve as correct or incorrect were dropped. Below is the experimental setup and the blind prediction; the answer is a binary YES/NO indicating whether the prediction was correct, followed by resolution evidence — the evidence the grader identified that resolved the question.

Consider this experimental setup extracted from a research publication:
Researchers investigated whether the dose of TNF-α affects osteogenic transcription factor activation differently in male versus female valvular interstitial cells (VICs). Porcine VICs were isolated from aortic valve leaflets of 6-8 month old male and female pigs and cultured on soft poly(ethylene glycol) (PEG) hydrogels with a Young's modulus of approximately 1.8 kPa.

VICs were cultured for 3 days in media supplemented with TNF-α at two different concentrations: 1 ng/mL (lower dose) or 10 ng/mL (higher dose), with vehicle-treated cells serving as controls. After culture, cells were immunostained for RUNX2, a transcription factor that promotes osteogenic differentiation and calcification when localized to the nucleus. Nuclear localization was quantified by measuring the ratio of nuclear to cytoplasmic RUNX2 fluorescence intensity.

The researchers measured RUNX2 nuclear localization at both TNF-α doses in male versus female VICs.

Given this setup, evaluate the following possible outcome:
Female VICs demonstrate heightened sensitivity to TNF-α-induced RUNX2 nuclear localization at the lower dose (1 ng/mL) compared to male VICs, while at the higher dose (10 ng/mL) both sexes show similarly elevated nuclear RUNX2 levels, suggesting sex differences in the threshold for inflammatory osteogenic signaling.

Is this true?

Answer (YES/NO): NO